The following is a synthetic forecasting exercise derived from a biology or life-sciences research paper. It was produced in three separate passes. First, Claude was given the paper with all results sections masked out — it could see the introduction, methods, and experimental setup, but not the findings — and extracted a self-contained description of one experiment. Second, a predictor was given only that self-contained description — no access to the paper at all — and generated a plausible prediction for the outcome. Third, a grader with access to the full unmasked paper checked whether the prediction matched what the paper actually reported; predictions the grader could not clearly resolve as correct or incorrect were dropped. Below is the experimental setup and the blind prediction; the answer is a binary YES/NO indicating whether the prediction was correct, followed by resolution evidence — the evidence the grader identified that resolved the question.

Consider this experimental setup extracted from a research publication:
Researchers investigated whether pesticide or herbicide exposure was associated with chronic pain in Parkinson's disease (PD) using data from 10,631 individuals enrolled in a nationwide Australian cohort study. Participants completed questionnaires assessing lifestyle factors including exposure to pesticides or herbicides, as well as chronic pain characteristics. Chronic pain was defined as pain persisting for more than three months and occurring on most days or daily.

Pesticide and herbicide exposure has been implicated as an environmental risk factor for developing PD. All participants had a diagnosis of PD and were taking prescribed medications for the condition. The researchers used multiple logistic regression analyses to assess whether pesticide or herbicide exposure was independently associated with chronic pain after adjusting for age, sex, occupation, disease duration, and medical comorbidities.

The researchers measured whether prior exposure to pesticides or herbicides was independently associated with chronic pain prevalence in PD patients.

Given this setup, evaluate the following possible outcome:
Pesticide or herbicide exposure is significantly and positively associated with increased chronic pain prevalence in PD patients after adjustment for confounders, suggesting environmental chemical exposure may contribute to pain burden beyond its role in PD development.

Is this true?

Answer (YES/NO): YES